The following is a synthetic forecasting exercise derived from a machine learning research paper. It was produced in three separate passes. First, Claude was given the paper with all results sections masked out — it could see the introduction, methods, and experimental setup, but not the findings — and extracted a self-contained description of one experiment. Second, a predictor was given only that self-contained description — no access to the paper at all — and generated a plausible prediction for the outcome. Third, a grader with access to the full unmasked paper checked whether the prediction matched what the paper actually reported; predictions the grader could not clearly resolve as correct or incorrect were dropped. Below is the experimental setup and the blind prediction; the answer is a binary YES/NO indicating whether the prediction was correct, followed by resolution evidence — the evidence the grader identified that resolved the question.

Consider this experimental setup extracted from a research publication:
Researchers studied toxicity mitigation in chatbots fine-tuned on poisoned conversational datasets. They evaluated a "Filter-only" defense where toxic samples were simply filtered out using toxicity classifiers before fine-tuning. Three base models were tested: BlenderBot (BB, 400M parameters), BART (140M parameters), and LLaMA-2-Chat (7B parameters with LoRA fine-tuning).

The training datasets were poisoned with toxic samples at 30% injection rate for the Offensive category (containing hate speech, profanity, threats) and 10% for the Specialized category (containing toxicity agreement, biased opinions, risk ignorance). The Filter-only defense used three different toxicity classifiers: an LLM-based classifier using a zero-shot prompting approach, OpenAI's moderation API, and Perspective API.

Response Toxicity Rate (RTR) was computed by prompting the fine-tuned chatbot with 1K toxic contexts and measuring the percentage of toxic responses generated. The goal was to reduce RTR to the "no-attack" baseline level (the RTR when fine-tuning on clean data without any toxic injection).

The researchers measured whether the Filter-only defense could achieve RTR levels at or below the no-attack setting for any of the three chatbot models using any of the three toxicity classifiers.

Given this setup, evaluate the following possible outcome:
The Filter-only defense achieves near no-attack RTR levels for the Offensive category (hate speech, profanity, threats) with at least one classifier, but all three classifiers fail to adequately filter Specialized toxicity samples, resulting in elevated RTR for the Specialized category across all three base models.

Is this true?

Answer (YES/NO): NO